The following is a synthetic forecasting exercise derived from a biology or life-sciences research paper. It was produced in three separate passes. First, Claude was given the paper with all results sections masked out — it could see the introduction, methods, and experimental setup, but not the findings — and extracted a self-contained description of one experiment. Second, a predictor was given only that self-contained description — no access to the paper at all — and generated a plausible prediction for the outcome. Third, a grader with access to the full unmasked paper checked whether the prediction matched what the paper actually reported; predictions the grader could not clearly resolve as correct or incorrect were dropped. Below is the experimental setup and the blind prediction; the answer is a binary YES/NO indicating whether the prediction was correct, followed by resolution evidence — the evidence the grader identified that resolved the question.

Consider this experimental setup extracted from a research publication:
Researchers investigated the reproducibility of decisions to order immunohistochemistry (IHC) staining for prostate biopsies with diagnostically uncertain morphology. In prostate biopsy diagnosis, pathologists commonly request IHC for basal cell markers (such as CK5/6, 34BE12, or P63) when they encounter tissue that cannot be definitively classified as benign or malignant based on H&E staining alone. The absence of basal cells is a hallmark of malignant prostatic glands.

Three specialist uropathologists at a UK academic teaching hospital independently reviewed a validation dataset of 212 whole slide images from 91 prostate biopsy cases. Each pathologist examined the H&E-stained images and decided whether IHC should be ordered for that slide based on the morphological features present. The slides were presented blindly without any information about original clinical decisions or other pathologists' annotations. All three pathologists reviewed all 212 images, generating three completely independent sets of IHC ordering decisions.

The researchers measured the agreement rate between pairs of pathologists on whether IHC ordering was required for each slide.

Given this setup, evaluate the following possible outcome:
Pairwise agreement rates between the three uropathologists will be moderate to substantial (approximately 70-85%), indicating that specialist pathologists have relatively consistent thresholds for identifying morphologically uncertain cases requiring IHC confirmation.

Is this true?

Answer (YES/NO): NO